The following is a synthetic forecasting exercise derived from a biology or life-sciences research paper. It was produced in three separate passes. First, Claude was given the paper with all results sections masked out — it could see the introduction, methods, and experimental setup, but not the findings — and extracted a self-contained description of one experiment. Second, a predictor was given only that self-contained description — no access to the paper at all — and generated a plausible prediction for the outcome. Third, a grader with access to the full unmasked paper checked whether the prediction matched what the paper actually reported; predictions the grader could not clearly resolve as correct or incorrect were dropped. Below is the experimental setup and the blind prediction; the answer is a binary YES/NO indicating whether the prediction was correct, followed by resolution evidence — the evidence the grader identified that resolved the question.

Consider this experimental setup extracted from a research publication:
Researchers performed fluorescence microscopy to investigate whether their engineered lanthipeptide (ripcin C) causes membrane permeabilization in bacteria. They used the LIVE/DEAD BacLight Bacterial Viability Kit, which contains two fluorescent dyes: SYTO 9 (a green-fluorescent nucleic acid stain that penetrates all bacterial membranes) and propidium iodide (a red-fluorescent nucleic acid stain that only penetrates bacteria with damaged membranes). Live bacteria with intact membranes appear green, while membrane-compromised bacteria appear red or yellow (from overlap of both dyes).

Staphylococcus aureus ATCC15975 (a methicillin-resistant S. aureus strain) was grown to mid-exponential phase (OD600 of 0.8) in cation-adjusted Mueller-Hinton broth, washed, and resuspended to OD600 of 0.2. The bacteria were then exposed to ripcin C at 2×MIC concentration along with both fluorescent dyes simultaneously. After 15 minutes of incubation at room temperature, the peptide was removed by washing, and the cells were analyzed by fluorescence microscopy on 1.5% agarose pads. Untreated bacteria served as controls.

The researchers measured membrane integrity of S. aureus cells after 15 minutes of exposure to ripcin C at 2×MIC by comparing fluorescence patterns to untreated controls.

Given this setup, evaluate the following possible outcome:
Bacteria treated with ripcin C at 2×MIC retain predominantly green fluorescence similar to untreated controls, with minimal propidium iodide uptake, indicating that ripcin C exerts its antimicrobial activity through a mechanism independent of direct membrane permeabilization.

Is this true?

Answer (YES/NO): YES